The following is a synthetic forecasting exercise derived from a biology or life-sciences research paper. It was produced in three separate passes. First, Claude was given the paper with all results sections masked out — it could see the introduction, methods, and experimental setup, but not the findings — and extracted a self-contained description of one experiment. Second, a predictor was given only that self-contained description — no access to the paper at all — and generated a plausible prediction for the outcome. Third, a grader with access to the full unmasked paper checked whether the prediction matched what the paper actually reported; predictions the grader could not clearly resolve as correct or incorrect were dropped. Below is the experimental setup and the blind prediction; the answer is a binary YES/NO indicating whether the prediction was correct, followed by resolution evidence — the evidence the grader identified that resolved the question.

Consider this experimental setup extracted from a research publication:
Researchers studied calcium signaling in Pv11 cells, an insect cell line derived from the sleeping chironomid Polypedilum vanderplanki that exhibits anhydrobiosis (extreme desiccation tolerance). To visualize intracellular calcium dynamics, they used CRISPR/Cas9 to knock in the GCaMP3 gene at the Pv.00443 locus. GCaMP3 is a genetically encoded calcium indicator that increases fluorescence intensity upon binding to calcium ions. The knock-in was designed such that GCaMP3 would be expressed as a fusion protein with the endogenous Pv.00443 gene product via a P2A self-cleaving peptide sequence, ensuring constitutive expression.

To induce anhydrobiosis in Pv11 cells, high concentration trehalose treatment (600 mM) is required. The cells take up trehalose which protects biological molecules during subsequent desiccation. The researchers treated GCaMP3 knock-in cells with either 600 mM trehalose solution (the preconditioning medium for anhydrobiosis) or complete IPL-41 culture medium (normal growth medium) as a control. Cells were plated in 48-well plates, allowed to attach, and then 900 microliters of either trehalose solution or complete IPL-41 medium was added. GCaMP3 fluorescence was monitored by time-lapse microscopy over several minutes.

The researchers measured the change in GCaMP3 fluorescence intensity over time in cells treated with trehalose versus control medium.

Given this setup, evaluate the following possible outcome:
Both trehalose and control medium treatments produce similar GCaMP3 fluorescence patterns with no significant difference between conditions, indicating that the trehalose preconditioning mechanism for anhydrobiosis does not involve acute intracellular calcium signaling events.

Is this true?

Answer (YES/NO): NO